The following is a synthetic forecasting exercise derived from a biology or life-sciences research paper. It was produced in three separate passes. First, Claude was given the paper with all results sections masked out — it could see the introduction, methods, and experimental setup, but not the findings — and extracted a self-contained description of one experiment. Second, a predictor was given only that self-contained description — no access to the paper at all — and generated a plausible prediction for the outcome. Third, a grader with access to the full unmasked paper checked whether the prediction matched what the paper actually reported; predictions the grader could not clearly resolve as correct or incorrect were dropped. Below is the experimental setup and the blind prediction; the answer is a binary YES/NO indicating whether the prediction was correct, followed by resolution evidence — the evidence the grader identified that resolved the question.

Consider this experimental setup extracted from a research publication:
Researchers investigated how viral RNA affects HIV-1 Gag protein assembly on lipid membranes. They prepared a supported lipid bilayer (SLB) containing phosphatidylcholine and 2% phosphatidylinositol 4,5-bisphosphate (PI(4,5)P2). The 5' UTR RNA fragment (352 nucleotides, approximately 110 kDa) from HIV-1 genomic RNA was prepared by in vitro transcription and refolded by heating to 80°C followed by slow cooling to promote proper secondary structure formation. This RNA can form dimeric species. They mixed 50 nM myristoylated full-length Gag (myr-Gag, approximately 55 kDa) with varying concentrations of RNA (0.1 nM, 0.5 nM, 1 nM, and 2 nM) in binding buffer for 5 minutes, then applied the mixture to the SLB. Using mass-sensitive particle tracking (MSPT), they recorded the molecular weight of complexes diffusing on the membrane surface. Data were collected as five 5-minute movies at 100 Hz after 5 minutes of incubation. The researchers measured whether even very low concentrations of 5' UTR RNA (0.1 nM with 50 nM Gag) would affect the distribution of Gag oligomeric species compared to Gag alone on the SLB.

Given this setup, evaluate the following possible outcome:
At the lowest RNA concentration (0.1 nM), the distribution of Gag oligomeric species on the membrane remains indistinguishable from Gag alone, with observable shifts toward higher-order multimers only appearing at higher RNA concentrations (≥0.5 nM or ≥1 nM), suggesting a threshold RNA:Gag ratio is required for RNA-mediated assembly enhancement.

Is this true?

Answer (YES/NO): NO